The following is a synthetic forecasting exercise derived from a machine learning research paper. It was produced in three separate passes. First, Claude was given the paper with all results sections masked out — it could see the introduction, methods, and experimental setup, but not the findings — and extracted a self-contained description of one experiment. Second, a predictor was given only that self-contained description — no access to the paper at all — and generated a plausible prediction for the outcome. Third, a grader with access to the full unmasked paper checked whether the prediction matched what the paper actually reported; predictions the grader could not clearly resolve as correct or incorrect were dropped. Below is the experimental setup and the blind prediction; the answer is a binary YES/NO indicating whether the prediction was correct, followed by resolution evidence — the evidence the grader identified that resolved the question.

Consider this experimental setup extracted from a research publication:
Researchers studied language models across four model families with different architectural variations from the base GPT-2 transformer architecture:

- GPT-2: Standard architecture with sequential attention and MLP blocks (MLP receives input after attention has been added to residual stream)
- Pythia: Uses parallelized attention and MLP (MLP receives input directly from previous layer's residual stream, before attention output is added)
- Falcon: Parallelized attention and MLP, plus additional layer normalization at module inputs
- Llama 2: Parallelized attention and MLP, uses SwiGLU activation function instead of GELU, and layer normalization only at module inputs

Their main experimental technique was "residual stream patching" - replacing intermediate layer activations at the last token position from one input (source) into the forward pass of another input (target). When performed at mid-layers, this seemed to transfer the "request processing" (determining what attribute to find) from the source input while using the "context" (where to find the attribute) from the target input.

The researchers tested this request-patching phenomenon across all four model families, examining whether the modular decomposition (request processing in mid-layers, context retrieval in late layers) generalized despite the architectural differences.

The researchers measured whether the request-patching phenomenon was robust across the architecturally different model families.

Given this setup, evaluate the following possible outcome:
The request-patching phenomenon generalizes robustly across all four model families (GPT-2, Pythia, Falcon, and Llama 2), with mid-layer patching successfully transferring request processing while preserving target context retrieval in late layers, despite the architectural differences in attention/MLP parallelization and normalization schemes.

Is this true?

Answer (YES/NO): YES